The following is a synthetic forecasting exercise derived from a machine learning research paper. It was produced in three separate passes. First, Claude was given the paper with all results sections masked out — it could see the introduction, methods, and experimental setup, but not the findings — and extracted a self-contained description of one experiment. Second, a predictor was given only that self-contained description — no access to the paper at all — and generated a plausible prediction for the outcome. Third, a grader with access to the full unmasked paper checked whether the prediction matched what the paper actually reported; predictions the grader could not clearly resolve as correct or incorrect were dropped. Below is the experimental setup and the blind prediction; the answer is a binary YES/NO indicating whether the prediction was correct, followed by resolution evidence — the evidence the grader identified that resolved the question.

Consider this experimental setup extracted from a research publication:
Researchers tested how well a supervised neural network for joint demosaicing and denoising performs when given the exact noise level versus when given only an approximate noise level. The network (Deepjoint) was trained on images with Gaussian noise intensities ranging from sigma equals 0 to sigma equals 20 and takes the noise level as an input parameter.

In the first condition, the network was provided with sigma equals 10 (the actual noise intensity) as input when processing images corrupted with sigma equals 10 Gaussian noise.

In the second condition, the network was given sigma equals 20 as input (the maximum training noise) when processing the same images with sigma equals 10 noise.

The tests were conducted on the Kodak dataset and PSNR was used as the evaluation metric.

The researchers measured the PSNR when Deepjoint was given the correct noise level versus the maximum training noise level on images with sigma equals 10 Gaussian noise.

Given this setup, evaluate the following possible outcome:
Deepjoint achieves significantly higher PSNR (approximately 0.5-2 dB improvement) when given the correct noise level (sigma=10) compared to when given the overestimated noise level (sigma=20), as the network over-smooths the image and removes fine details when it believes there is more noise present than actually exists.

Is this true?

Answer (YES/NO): NO